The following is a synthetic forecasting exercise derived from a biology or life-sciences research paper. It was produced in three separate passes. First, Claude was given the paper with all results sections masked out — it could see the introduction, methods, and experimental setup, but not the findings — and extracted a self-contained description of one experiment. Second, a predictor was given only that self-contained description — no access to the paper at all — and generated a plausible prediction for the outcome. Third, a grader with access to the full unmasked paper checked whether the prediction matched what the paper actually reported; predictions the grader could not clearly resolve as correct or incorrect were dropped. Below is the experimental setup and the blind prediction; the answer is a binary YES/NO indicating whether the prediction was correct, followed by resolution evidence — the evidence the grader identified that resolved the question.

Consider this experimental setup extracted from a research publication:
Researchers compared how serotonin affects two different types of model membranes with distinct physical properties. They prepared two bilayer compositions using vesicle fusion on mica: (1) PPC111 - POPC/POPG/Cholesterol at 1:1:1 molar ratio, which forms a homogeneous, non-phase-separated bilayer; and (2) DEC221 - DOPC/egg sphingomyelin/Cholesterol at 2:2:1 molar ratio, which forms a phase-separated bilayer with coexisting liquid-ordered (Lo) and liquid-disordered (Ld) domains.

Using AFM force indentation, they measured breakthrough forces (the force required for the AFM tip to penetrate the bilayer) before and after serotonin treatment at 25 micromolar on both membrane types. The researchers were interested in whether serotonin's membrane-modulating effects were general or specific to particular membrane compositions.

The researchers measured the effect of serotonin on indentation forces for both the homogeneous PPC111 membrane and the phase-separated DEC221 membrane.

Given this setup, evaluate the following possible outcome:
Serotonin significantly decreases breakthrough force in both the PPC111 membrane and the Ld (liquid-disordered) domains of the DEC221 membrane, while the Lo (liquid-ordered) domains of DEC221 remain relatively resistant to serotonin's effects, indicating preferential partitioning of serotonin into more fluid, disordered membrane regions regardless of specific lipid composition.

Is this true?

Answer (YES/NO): NO